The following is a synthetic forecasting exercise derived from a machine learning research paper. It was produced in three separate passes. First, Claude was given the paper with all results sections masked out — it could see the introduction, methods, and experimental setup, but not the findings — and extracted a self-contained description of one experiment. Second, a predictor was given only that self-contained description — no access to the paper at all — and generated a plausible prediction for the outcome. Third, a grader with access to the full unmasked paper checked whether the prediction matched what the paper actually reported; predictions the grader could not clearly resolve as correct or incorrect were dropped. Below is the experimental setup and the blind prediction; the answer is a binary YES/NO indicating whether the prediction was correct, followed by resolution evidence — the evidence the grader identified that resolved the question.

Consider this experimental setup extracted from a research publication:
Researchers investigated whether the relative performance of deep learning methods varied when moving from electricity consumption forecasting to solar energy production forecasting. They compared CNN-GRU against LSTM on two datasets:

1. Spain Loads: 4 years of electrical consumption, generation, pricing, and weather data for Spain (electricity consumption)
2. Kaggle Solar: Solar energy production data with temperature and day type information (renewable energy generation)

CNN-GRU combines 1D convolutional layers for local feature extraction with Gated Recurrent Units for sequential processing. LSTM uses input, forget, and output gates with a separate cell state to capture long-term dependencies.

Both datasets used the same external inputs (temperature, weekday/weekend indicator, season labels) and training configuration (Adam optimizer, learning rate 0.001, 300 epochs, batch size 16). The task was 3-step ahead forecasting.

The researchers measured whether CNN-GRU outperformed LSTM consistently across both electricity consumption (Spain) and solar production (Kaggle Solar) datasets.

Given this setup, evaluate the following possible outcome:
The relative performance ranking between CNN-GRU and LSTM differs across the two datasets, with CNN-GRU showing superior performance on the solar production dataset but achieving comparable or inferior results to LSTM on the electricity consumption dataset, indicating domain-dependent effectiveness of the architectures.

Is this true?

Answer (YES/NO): NO